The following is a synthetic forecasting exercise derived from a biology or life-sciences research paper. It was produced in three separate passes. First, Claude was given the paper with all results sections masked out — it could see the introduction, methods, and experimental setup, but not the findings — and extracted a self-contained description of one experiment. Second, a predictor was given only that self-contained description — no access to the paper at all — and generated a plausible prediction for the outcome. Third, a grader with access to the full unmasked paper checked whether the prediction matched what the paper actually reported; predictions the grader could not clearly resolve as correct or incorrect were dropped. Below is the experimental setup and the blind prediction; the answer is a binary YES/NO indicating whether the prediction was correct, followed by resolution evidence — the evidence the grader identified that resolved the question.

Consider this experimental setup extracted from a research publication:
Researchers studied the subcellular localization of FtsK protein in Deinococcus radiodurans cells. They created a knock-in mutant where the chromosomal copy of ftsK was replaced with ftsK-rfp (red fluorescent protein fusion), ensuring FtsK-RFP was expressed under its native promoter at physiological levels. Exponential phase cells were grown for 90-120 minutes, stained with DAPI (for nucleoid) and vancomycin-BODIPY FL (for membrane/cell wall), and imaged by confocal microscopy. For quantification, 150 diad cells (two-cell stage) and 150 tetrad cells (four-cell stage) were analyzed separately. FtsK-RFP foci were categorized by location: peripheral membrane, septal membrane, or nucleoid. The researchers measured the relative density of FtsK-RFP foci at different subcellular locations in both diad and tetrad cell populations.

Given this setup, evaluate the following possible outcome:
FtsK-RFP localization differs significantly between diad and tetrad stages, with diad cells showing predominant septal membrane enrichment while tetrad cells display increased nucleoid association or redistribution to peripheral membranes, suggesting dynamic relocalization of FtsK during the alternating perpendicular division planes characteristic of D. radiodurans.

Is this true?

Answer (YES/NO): NO